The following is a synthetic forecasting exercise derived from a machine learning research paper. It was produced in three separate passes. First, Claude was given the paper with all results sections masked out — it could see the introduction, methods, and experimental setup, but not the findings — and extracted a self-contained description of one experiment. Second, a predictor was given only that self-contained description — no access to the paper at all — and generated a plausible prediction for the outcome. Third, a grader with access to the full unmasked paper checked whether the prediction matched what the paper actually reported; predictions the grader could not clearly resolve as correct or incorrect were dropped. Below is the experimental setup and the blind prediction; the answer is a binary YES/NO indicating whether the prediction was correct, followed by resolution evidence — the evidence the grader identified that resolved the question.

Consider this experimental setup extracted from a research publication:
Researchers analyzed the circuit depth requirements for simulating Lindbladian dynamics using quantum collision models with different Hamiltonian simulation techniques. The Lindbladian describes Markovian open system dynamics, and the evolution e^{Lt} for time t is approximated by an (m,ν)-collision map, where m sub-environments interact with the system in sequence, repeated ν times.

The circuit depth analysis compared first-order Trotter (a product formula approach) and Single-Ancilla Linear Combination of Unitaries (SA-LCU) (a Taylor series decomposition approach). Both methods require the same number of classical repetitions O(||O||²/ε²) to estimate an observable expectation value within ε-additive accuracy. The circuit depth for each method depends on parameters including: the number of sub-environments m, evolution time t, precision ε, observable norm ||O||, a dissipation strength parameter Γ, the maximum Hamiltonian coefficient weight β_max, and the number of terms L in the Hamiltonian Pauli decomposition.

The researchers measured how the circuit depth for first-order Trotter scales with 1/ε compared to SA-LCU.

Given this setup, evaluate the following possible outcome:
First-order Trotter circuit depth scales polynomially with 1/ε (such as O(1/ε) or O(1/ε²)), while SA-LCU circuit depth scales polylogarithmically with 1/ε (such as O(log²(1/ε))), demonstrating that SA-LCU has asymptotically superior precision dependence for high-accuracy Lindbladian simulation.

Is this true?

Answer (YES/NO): NO